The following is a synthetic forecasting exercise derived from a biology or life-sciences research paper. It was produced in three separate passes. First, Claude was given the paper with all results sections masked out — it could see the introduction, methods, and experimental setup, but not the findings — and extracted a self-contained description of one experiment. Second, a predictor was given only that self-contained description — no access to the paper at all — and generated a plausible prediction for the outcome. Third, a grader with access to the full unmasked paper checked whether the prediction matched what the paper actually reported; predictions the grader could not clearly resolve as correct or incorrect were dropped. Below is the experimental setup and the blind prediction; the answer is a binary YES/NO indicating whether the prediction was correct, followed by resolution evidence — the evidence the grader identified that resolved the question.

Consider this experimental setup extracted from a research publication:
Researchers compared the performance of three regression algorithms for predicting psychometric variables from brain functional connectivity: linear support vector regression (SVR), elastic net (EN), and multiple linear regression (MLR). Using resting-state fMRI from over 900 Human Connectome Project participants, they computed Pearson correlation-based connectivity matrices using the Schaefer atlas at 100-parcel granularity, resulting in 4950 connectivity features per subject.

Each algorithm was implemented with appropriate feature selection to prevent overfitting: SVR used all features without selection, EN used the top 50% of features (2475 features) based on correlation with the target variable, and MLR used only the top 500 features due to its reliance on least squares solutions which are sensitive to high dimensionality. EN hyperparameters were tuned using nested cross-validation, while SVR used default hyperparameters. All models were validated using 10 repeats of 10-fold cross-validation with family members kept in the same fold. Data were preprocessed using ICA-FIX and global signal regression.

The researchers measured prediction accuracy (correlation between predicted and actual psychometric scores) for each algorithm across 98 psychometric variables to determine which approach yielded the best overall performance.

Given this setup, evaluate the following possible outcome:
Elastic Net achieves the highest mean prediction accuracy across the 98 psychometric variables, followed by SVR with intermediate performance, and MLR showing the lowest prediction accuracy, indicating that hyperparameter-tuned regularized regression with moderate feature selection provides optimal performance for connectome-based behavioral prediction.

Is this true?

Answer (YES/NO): NO